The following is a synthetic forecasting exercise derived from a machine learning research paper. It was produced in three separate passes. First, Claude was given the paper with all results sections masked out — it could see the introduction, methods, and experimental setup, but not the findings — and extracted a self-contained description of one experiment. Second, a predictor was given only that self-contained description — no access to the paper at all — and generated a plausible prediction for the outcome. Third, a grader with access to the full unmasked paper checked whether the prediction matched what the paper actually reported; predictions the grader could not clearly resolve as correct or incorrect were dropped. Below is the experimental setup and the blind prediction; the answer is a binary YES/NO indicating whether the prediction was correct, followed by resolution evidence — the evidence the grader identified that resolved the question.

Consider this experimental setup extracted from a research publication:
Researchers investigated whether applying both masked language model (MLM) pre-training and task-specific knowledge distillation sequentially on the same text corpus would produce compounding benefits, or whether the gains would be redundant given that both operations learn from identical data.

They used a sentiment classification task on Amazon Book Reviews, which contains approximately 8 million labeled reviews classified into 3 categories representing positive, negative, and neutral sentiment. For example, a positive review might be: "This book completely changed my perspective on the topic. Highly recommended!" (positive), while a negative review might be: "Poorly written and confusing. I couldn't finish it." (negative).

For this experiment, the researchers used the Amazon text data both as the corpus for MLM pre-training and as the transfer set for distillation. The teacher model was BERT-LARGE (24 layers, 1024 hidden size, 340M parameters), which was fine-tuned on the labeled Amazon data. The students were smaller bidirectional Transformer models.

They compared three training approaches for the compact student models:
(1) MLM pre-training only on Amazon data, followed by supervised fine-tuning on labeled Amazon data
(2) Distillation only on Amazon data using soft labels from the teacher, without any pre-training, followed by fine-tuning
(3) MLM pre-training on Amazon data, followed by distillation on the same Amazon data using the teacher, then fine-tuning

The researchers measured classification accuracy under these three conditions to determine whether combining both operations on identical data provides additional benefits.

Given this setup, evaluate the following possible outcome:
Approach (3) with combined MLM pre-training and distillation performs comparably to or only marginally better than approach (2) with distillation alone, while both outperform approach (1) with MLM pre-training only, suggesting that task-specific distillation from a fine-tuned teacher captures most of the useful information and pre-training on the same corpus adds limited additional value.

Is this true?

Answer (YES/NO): NO